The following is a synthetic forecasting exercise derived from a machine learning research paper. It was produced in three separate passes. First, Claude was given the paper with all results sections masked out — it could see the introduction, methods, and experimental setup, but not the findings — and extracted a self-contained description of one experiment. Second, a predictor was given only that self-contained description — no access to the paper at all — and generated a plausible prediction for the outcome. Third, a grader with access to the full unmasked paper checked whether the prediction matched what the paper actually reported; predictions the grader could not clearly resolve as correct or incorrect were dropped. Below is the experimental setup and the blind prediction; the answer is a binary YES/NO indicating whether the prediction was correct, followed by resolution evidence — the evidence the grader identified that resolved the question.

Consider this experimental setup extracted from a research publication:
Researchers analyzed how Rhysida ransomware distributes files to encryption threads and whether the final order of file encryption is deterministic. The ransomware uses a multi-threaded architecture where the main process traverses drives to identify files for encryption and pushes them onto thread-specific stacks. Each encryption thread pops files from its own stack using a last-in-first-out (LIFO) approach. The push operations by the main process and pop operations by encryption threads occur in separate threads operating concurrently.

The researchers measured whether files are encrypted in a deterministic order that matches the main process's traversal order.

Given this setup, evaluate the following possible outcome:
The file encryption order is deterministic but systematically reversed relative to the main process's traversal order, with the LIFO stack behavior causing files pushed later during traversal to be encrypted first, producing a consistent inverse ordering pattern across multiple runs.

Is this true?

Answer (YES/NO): NO